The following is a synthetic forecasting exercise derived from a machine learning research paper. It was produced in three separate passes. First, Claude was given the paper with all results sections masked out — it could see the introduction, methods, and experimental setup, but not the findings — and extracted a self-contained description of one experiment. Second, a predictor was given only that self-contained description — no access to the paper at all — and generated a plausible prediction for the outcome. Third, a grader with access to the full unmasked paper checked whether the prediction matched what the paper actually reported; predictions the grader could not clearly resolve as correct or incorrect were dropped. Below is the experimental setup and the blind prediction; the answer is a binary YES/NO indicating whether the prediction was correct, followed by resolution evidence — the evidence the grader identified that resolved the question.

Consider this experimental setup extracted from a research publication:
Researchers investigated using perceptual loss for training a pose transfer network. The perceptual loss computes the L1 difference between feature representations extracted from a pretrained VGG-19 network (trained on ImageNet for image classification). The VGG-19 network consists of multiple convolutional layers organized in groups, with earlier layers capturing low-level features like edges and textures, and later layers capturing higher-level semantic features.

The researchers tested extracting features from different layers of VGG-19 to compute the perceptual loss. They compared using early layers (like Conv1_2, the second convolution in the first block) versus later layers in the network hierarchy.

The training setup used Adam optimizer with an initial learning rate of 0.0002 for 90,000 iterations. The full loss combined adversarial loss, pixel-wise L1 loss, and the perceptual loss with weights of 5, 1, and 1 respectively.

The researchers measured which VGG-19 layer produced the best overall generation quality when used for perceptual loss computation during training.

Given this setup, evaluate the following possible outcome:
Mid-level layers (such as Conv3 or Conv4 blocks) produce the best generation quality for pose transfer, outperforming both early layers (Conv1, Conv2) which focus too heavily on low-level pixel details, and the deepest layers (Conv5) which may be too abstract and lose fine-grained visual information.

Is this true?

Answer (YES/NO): NO